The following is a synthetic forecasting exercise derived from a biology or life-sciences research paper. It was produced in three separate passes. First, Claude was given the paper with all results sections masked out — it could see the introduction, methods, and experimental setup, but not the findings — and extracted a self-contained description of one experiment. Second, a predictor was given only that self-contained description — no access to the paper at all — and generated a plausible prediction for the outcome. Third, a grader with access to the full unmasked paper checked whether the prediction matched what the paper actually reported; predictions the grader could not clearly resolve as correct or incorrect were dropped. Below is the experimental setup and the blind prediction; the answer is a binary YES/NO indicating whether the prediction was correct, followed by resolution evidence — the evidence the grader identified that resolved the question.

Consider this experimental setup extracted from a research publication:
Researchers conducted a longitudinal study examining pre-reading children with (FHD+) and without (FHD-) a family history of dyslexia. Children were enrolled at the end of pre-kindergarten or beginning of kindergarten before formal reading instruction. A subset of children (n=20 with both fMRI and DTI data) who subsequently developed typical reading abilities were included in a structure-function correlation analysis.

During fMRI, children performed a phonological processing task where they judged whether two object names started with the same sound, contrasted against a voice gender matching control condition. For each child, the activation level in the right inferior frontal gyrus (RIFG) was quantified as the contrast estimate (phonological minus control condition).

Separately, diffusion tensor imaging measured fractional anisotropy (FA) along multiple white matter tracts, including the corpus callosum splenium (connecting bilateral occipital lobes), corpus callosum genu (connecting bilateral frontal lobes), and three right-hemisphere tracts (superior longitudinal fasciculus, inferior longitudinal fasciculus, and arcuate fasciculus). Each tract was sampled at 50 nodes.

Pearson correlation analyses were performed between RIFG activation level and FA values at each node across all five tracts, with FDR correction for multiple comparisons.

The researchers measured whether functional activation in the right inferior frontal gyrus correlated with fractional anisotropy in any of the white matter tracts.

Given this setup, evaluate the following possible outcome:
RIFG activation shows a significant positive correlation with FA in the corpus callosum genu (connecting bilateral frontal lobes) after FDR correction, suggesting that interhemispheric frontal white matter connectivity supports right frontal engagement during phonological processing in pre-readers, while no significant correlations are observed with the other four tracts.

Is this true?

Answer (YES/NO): NO